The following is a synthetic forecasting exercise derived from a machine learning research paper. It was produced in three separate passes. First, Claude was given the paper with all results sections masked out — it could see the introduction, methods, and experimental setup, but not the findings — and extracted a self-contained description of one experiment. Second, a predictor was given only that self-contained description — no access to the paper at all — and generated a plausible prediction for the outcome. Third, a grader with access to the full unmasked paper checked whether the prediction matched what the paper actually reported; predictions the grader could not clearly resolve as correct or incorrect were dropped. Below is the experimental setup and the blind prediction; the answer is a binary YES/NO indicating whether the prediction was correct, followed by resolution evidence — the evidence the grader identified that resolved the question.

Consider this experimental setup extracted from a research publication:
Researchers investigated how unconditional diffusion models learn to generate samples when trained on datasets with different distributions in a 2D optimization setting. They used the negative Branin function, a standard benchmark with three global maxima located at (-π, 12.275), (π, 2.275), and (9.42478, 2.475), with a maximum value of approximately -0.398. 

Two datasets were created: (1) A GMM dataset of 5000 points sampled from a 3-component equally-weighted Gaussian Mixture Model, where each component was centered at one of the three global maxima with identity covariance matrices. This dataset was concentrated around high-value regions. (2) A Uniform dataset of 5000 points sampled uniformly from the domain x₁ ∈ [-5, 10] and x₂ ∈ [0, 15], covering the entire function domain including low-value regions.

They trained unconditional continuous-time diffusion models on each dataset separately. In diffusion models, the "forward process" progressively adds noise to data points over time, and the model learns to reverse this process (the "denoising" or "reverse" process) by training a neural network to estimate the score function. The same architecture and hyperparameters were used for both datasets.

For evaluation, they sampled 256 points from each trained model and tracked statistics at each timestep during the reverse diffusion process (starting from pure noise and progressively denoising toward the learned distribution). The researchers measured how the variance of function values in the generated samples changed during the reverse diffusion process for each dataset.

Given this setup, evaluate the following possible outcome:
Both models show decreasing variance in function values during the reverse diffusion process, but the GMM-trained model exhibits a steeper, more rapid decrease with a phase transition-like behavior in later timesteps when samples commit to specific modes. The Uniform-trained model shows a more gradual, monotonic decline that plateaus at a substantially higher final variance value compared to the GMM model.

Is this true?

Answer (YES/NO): NO